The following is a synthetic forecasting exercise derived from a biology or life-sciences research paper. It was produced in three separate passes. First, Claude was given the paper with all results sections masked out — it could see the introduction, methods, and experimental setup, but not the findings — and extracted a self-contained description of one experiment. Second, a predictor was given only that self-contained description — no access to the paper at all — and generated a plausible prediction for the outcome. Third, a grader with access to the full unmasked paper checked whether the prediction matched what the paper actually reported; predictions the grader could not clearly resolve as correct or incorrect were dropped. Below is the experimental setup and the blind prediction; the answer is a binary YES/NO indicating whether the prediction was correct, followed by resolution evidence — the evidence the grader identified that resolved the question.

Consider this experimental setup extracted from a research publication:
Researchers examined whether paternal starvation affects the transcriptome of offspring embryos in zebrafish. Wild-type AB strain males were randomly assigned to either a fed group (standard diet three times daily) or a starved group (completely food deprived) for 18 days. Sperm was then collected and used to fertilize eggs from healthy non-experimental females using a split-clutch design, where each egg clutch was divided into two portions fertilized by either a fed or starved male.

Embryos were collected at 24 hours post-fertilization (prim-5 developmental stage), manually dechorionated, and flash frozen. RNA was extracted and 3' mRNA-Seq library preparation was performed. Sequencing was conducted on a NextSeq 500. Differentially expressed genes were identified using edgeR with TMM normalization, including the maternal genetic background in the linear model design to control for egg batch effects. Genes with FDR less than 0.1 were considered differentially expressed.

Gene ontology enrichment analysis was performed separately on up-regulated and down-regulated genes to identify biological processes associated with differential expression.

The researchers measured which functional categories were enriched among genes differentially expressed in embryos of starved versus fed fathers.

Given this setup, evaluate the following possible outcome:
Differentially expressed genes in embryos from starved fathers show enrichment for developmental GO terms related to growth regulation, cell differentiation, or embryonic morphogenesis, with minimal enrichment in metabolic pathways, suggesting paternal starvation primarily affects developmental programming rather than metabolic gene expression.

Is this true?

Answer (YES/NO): NO